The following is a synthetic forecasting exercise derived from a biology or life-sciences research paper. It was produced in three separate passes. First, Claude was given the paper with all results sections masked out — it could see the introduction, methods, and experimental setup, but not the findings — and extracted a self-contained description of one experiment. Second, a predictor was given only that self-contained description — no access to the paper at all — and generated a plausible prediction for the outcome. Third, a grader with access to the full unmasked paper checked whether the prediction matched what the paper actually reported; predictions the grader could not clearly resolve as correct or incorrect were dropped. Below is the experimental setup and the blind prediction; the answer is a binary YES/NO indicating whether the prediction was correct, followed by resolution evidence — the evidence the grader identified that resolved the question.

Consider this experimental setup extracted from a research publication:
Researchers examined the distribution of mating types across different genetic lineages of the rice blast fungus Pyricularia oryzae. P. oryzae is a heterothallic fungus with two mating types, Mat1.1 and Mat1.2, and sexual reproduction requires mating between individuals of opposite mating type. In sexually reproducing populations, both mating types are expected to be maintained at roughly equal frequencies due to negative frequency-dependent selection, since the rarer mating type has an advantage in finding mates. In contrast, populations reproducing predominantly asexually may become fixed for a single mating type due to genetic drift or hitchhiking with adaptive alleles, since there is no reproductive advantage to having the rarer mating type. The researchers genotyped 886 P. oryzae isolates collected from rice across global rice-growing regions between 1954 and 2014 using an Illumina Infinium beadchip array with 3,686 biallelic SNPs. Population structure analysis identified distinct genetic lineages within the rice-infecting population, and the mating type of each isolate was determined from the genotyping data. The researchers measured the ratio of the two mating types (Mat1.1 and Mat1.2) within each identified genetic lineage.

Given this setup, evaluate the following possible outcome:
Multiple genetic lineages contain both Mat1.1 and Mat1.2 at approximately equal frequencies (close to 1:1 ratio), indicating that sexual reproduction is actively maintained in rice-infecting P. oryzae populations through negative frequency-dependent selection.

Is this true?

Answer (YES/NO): NO